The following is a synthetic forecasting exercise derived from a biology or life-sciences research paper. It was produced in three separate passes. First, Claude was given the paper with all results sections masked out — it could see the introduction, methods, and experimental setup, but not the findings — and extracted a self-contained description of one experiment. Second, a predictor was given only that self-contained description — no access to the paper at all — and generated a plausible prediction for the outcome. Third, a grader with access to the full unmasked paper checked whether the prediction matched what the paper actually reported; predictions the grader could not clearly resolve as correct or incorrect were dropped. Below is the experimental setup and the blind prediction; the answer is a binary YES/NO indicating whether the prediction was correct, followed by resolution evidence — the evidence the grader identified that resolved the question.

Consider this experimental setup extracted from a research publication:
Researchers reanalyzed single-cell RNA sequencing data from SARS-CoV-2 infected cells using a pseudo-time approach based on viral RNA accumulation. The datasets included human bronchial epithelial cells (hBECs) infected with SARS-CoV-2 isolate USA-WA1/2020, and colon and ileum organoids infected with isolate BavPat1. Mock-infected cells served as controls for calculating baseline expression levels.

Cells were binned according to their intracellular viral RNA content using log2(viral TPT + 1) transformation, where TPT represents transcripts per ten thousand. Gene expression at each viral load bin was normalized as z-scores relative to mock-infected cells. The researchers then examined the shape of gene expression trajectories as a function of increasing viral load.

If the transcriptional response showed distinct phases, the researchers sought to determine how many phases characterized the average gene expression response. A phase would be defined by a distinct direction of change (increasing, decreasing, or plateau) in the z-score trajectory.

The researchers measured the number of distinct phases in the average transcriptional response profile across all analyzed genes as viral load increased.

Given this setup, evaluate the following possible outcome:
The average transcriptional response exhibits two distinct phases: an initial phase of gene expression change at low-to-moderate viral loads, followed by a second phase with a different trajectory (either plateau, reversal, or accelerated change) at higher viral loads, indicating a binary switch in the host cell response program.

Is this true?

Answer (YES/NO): NO